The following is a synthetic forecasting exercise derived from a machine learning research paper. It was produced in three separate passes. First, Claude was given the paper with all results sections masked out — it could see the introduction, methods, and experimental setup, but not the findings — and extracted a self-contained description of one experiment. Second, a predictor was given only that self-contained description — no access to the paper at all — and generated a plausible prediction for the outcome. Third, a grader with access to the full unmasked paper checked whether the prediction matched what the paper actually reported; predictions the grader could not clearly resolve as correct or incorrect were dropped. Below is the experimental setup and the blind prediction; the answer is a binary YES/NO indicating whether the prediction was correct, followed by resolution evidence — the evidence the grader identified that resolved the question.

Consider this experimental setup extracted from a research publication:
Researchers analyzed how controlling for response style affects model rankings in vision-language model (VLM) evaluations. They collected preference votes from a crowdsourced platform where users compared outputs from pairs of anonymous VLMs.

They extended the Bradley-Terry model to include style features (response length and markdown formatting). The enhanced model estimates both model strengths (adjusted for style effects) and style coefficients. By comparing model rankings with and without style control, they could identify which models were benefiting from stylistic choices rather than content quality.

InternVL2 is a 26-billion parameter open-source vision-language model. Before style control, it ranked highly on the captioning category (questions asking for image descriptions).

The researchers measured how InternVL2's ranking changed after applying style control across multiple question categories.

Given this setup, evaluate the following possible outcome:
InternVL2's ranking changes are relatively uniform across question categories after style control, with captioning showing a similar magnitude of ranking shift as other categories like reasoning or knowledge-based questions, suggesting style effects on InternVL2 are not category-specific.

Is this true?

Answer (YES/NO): NO